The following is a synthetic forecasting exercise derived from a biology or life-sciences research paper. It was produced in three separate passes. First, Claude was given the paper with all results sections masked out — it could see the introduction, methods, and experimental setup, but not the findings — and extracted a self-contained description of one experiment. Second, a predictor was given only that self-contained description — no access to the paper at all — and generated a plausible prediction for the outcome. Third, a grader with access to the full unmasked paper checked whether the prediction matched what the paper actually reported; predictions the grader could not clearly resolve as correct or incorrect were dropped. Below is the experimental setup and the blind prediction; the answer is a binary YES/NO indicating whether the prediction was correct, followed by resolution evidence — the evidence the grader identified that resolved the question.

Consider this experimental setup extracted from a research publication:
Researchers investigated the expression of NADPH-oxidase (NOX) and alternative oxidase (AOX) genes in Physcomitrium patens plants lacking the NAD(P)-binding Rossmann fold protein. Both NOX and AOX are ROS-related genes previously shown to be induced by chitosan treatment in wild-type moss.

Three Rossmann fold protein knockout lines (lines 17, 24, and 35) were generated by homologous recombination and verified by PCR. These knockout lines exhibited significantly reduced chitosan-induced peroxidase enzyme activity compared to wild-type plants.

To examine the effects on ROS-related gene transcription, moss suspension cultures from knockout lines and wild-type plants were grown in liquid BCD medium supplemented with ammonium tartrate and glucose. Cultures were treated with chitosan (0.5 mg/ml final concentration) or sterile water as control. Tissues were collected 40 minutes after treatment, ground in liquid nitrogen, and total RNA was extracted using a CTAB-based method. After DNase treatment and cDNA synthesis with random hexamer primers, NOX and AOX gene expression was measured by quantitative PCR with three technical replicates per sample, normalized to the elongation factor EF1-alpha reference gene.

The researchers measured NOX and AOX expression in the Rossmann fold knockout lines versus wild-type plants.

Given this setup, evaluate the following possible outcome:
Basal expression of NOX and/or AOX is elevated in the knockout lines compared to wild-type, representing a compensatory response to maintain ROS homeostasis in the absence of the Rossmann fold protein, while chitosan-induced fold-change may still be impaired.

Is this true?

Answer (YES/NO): NO